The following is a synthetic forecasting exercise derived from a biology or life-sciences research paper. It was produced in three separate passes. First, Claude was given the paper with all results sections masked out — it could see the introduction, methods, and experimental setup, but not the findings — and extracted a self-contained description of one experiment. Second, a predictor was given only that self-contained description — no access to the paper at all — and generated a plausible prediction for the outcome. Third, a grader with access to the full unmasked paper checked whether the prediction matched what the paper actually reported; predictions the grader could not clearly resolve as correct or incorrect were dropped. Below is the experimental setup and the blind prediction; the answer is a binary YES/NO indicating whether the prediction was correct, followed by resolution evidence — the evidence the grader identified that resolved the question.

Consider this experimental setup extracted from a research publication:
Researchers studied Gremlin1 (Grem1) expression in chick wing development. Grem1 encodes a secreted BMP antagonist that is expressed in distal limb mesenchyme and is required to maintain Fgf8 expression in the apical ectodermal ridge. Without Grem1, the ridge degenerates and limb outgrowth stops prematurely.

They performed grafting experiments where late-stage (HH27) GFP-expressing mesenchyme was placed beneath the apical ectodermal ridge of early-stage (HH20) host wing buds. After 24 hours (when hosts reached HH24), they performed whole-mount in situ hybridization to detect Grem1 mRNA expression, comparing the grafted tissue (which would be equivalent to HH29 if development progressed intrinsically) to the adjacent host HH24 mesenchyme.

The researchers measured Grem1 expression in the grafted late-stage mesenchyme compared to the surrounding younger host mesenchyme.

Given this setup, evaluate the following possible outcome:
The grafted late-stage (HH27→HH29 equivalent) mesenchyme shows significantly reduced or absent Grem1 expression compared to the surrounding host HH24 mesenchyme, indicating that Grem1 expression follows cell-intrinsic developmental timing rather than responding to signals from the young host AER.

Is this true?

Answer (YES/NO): NO